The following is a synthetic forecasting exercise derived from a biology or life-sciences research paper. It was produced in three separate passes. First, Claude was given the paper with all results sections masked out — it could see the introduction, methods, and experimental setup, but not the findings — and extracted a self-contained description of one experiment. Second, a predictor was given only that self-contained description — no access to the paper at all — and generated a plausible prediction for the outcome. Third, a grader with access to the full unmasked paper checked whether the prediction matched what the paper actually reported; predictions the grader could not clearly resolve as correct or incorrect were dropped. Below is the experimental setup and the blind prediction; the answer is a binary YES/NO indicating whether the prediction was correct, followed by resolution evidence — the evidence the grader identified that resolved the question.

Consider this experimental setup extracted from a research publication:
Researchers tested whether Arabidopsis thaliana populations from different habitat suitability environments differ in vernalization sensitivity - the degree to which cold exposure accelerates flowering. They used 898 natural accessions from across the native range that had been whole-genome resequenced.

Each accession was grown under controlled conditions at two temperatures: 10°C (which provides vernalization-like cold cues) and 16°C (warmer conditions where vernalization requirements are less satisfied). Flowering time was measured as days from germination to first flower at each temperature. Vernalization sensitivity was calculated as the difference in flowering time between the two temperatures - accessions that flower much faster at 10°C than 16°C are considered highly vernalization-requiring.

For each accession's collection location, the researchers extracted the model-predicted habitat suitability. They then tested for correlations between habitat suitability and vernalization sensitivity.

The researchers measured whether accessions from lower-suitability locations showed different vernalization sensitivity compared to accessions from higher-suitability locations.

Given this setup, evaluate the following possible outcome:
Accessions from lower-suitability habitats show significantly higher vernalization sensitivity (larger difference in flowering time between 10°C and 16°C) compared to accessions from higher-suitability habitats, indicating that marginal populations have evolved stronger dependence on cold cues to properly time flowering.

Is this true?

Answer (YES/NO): NO